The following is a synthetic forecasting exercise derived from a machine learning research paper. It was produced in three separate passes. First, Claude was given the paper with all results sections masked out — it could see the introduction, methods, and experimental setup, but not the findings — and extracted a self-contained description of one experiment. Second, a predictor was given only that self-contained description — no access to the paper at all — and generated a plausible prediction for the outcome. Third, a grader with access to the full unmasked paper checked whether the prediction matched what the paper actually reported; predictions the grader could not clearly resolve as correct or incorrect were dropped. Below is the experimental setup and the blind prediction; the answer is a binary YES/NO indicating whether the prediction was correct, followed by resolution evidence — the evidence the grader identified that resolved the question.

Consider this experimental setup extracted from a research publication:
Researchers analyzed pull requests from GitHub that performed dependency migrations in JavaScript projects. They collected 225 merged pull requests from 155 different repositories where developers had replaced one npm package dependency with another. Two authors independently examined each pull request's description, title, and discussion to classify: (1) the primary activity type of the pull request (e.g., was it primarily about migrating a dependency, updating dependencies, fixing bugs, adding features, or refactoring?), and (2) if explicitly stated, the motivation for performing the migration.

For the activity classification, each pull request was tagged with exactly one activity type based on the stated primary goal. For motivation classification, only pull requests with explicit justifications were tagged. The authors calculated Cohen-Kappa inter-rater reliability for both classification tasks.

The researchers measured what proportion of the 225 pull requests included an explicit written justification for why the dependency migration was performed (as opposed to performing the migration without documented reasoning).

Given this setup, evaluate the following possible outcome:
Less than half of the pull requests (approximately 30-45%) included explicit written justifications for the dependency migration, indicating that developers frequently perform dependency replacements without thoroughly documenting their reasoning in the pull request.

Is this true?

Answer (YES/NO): NO